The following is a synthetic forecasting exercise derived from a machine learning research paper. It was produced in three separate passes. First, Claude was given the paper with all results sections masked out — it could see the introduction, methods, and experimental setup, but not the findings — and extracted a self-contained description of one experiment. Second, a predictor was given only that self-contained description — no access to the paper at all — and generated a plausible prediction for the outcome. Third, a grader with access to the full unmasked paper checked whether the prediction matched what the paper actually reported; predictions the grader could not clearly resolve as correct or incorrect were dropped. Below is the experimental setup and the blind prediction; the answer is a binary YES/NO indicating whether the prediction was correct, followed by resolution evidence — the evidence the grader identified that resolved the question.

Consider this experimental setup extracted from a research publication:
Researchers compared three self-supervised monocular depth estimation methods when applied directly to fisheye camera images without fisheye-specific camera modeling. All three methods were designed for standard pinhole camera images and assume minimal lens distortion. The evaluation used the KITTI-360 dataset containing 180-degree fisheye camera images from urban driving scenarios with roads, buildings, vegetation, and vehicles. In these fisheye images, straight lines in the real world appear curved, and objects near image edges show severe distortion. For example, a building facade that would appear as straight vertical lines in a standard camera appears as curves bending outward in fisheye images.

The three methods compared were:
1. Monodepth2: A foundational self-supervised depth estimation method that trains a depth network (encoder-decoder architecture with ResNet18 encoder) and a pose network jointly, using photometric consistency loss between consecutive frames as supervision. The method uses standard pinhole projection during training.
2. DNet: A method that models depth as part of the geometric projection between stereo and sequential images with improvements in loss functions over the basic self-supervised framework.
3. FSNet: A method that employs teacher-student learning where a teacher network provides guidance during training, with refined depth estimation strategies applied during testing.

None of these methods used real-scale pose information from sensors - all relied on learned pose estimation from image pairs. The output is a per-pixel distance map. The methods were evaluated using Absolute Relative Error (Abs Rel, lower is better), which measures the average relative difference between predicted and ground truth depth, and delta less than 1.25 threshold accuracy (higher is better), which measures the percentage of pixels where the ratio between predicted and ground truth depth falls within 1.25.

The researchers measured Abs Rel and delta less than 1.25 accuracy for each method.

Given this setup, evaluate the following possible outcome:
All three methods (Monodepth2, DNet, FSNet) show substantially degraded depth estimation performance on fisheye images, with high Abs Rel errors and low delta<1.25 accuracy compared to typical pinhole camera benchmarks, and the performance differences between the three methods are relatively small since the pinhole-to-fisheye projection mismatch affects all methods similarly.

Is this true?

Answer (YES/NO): NO